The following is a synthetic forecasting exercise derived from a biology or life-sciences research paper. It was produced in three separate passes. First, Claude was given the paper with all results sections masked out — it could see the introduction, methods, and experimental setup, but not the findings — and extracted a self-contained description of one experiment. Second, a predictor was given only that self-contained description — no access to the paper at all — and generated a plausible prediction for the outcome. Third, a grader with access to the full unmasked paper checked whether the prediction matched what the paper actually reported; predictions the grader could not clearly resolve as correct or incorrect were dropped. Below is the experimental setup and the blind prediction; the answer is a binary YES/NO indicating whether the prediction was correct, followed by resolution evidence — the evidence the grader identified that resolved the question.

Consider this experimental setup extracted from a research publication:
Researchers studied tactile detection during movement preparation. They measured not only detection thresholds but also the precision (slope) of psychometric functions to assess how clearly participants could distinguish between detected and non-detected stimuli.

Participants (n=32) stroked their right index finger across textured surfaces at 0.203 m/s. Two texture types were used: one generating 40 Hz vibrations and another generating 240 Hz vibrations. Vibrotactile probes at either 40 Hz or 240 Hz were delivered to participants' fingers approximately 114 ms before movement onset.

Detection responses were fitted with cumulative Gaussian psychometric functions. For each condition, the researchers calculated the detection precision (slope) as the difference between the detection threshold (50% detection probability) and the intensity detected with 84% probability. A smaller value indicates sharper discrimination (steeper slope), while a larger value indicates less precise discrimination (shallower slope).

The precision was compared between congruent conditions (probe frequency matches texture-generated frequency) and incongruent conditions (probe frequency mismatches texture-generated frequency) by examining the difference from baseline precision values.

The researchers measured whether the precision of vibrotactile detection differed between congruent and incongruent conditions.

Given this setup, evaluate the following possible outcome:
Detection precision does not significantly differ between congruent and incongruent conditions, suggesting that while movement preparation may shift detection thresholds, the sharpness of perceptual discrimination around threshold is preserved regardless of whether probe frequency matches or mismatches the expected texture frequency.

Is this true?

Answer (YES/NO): YES